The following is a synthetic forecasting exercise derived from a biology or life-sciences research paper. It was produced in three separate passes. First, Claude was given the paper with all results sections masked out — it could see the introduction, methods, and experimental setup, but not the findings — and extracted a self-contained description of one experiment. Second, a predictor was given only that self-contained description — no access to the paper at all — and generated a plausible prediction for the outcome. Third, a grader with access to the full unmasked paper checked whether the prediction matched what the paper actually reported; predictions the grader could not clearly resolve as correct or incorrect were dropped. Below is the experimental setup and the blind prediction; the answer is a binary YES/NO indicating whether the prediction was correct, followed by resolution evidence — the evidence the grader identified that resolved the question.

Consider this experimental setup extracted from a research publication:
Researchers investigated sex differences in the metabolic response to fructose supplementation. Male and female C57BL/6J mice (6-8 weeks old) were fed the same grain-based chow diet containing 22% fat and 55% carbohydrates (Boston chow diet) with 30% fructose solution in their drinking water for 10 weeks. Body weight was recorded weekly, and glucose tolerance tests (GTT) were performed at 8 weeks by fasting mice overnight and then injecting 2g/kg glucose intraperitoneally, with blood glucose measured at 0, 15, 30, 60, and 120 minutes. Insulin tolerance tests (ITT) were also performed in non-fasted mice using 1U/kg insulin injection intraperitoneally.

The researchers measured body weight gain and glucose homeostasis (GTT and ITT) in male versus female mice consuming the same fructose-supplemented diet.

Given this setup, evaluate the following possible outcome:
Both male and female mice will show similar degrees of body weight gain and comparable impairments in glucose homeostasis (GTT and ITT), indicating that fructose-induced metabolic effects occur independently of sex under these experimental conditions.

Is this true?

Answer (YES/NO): NO